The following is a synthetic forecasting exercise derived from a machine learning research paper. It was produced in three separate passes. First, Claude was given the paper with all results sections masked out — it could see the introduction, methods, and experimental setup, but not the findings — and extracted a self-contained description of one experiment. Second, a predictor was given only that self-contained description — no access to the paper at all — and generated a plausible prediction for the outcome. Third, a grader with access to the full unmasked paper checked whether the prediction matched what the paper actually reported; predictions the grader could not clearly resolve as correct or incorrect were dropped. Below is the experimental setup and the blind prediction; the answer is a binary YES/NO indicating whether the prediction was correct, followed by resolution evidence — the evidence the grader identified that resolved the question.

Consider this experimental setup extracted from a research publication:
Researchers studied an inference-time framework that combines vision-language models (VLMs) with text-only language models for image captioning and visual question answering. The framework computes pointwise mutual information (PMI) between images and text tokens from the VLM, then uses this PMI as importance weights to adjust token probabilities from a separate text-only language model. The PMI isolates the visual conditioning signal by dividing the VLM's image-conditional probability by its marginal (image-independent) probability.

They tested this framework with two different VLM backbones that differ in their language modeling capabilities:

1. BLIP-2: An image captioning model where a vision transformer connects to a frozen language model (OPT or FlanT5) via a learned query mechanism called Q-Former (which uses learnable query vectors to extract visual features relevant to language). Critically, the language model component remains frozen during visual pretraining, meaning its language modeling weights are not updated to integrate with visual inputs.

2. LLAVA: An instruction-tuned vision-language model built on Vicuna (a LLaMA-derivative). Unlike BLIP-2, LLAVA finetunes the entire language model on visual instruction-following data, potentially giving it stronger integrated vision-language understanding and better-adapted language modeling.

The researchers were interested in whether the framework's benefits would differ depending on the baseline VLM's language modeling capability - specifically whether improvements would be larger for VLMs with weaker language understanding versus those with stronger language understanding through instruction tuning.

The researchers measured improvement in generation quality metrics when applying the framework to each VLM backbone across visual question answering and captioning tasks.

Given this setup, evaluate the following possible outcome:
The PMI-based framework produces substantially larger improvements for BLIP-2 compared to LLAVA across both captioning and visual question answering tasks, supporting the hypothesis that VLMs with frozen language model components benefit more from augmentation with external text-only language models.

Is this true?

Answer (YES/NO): NO